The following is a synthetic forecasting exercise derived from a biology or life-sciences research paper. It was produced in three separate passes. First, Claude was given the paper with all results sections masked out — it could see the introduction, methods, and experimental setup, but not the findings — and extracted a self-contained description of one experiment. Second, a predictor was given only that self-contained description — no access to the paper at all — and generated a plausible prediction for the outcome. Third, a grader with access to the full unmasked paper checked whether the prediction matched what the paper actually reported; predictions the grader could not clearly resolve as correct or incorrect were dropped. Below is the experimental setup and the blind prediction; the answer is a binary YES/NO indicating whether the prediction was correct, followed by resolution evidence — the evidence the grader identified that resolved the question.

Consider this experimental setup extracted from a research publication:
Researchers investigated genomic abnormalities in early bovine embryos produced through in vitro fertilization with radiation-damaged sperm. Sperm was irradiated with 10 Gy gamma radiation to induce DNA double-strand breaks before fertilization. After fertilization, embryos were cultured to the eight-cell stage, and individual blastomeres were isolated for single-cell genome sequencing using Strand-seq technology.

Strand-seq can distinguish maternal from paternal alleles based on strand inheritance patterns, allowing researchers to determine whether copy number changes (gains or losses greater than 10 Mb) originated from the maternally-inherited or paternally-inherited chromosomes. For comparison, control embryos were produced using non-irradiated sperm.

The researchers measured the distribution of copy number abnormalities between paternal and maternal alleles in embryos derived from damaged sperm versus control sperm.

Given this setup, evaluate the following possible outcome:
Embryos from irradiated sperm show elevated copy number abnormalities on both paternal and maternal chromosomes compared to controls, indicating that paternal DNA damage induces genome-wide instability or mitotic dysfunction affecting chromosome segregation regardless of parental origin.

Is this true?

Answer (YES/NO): NO